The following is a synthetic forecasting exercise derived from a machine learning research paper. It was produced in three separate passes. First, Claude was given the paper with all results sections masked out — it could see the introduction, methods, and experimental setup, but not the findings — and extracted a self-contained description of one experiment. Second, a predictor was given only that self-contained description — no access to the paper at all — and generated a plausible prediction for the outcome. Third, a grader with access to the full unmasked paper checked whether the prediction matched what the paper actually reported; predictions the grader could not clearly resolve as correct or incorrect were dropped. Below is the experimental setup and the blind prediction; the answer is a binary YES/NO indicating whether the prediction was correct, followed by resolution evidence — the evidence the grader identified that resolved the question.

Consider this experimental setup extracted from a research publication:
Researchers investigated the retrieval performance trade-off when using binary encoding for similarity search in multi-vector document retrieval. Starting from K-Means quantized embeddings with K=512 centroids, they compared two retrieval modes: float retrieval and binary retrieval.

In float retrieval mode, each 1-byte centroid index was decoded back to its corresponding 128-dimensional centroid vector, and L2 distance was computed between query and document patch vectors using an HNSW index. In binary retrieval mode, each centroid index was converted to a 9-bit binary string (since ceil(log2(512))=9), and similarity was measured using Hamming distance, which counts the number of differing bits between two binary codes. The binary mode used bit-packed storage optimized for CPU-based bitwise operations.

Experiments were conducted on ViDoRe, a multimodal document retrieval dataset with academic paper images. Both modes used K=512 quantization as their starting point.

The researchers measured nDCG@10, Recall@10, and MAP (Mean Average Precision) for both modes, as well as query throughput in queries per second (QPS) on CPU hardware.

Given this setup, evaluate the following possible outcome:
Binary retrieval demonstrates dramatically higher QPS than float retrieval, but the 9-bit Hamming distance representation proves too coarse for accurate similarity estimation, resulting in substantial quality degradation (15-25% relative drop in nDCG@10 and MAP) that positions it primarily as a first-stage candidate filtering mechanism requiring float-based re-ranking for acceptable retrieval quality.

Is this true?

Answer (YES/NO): NO